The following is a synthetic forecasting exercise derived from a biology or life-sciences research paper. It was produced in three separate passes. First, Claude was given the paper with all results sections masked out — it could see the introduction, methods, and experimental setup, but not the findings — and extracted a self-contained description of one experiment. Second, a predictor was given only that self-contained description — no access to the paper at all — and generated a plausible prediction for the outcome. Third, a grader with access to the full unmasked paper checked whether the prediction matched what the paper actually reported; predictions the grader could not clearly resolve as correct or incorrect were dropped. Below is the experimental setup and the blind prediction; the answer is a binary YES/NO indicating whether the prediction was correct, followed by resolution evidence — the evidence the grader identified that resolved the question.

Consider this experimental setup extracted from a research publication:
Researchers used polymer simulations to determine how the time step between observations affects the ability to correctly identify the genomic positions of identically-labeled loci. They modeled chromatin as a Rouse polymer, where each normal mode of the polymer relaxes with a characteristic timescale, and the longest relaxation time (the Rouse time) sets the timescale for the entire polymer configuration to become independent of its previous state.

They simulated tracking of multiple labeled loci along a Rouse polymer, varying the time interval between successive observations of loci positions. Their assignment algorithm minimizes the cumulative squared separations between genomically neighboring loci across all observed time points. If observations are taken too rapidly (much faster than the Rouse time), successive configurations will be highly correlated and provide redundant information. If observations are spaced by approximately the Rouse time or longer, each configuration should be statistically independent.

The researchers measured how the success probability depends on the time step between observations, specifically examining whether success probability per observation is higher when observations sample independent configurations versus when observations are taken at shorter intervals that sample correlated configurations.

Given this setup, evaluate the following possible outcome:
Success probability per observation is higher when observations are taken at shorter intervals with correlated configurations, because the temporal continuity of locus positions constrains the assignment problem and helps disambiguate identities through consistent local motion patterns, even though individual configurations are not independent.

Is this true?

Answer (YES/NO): NO